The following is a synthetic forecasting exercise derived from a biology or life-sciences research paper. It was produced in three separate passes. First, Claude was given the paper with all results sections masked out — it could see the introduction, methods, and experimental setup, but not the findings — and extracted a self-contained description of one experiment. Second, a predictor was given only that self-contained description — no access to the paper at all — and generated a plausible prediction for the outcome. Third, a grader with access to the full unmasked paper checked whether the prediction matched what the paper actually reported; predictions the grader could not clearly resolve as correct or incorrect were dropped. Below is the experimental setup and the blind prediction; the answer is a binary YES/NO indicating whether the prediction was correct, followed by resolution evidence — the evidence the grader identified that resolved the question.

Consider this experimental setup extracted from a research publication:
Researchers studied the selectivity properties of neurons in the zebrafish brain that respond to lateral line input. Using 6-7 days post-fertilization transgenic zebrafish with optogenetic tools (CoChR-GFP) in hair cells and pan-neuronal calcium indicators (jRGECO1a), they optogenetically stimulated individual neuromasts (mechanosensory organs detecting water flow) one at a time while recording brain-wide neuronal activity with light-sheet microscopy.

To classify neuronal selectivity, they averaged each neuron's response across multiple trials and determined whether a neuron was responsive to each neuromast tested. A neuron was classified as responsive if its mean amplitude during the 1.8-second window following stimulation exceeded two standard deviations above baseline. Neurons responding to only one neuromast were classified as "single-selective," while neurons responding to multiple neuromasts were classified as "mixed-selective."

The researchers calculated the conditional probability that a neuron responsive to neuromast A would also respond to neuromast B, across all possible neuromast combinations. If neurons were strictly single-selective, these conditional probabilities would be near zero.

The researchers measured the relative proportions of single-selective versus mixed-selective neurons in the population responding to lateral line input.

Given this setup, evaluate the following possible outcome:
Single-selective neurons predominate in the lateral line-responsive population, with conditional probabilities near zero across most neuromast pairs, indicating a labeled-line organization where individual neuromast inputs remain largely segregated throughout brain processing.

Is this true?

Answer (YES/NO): NO